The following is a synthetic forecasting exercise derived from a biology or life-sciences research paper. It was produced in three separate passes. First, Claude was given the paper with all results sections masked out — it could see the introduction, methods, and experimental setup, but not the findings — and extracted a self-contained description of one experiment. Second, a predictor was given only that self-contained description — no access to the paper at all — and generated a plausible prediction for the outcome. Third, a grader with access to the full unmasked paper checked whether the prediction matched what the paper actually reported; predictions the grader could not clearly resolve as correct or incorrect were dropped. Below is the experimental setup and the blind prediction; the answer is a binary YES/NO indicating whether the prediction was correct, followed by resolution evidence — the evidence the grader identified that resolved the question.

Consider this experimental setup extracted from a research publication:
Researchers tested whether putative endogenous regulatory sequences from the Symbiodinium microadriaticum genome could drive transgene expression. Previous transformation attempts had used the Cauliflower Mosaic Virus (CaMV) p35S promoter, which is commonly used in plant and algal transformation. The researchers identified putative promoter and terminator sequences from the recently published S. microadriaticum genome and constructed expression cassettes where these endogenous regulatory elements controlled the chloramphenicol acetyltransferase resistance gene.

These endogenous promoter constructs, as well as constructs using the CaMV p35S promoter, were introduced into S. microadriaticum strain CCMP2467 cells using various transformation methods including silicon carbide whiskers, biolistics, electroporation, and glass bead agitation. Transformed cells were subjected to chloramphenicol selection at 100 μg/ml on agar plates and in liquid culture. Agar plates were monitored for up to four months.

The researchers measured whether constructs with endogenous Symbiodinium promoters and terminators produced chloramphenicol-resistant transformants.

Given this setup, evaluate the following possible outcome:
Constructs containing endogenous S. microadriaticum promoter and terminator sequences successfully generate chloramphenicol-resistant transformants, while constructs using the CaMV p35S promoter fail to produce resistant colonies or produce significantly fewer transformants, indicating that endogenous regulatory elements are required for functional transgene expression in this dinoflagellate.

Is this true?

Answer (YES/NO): NO